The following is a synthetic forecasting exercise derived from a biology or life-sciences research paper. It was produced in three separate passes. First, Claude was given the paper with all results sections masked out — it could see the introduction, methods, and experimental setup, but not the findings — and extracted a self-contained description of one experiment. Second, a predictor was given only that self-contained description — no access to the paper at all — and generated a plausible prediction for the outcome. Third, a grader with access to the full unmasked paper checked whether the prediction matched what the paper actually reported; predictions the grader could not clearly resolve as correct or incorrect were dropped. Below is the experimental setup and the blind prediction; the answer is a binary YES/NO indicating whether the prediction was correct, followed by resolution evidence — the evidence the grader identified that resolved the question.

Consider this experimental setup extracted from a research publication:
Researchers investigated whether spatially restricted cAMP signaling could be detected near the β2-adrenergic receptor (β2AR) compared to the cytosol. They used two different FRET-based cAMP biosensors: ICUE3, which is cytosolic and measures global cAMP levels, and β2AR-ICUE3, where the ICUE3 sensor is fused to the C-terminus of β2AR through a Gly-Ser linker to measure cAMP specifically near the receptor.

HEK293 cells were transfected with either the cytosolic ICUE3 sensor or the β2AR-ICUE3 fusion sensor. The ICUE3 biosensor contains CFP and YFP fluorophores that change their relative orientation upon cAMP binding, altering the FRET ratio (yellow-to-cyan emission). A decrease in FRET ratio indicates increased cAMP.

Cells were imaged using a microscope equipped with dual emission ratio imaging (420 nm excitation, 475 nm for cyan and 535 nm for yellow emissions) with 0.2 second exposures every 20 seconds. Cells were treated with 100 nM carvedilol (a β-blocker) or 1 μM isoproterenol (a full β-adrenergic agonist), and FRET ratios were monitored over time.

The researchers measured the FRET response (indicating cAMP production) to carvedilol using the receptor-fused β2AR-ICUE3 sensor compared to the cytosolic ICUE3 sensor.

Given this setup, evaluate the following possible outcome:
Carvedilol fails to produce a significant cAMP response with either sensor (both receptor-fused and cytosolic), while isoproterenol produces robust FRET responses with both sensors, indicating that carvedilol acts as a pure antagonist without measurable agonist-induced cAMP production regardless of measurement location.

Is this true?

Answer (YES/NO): NO